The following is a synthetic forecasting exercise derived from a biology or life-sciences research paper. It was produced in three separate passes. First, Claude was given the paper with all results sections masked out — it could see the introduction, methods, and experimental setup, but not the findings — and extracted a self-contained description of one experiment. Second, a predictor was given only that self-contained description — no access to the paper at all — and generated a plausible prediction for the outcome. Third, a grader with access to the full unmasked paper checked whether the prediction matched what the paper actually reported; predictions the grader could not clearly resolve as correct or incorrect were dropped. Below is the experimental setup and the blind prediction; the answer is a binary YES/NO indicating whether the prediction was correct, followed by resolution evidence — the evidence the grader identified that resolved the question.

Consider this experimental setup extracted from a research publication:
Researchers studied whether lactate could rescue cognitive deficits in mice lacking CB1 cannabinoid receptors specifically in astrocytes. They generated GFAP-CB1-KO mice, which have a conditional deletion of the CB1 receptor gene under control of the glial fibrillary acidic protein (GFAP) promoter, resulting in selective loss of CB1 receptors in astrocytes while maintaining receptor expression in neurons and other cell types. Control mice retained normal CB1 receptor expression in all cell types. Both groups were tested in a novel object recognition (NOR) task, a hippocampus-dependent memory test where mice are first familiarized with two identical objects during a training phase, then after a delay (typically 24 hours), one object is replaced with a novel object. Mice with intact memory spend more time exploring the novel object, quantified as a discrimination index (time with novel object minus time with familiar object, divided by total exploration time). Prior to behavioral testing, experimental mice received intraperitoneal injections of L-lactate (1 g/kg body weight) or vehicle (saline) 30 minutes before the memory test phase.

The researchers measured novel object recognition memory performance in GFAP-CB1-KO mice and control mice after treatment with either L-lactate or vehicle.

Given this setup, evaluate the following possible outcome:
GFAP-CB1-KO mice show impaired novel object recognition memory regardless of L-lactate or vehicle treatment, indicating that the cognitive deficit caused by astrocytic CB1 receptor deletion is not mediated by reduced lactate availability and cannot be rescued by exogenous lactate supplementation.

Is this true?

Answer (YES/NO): NO